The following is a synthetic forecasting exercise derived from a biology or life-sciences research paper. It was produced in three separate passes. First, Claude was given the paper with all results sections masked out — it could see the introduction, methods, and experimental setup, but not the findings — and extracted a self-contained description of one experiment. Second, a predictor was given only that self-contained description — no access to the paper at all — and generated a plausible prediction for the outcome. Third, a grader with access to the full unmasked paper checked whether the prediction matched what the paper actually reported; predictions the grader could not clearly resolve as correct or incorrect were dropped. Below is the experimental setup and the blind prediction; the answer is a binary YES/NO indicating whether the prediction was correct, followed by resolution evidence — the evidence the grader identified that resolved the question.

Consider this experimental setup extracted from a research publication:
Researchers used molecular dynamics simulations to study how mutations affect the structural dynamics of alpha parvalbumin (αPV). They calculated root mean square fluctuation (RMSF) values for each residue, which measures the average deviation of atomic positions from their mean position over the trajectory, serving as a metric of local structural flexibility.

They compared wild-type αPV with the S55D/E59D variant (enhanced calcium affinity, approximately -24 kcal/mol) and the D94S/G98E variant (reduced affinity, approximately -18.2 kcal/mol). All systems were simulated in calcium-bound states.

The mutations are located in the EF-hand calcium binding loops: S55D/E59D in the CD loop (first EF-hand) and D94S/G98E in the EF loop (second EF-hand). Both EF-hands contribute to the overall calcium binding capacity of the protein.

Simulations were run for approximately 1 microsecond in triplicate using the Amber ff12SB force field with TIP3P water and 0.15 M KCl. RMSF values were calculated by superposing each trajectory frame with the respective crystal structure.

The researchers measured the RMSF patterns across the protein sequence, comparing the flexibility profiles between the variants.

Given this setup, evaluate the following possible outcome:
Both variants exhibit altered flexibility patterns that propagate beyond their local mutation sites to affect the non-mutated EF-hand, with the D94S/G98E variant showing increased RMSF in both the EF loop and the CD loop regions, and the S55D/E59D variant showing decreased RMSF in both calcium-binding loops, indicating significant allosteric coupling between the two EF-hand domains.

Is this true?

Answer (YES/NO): NO